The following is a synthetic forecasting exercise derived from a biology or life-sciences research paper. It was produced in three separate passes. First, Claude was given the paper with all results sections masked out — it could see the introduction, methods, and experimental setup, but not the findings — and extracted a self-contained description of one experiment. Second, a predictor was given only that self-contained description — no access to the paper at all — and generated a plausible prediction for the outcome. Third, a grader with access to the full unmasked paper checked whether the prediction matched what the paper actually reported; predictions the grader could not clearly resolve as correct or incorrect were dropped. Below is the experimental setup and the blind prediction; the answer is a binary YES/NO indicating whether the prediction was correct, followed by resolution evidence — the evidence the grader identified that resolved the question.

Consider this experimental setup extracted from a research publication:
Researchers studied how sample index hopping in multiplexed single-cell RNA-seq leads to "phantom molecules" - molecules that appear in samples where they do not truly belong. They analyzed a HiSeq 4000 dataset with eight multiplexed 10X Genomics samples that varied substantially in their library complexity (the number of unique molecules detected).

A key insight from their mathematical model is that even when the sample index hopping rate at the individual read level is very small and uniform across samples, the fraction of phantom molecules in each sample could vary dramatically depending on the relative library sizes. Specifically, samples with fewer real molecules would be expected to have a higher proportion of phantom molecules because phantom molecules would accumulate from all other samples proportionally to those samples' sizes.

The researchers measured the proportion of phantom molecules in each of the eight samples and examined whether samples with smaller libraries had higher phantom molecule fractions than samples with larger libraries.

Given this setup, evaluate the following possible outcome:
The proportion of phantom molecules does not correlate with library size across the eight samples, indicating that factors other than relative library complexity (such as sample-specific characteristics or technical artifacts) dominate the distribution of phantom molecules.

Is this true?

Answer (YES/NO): NO